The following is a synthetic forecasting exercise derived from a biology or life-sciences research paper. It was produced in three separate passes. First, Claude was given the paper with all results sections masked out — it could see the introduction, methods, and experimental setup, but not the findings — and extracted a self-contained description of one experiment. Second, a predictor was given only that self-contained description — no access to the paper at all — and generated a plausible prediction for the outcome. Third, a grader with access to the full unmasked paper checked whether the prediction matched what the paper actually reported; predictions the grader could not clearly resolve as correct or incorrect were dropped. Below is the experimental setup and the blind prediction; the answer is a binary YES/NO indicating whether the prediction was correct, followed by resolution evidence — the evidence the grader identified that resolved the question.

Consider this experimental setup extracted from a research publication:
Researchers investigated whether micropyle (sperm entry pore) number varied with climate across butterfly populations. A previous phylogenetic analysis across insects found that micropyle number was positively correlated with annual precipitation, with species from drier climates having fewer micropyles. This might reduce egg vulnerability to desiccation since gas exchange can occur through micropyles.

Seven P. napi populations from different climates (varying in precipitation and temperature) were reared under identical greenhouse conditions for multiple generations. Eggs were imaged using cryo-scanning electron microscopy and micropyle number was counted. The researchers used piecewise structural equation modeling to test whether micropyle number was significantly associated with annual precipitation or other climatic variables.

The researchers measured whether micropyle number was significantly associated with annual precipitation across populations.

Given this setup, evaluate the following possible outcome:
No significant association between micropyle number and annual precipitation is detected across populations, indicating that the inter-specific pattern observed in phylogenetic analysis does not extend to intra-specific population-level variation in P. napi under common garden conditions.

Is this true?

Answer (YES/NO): YES